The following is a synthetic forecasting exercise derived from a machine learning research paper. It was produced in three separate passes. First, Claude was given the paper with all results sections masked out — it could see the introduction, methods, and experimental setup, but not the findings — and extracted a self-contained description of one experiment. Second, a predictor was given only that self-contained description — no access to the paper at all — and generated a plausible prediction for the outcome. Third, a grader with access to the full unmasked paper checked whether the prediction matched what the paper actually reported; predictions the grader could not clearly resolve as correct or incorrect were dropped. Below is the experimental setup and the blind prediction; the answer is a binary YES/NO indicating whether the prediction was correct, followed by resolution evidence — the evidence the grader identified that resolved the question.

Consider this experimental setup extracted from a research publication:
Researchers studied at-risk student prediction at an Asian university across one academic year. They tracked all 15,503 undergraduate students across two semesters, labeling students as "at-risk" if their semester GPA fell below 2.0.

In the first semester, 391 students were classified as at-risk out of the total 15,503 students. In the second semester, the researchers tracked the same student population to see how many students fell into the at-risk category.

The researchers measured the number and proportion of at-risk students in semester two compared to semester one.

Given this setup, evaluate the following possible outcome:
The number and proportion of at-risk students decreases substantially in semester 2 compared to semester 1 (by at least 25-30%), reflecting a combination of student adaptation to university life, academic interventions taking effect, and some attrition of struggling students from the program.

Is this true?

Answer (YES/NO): YES